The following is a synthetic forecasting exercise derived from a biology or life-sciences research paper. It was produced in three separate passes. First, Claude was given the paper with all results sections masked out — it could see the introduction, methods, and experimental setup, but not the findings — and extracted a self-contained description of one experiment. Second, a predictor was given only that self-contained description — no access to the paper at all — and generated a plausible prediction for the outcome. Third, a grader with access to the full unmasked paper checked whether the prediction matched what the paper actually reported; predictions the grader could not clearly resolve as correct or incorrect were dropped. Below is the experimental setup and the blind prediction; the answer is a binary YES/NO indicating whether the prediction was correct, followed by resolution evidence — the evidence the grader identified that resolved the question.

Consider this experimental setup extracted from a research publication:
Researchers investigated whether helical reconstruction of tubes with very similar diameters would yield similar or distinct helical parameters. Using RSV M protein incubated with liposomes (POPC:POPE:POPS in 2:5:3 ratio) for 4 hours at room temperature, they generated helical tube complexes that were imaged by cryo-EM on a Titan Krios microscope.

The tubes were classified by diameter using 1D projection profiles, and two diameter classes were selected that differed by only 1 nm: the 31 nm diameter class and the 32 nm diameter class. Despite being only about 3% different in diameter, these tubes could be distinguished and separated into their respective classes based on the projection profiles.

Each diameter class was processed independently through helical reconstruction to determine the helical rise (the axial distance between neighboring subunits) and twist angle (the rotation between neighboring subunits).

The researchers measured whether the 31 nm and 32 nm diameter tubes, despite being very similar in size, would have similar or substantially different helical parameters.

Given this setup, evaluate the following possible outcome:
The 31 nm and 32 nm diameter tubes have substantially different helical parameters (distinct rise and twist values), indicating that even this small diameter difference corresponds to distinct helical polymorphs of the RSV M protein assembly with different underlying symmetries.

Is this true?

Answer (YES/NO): YES